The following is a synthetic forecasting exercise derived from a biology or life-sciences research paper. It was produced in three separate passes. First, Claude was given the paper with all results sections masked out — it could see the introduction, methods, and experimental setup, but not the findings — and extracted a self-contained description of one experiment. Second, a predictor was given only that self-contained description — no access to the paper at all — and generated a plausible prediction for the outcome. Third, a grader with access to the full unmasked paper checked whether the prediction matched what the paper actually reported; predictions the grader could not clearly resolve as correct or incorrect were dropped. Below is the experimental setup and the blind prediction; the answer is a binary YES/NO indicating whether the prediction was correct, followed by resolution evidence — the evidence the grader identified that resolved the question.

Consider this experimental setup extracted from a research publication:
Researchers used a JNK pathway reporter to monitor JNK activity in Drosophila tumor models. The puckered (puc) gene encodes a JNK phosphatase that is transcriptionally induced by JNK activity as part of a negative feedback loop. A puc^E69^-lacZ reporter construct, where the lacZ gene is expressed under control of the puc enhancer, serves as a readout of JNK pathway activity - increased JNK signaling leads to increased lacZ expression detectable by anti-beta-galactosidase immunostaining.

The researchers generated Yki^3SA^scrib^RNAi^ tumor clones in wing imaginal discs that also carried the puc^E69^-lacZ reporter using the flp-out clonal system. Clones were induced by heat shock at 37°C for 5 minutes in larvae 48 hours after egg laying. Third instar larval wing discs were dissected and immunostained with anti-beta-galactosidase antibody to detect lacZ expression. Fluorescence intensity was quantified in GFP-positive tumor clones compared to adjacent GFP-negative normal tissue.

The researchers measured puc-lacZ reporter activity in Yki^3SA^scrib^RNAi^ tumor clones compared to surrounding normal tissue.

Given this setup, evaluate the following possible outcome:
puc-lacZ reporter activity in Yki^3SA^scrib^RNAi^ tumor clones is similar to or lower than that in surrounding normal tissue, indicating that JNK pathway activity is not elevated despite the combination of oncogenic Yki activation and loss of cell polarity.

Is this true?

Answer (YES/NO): NO